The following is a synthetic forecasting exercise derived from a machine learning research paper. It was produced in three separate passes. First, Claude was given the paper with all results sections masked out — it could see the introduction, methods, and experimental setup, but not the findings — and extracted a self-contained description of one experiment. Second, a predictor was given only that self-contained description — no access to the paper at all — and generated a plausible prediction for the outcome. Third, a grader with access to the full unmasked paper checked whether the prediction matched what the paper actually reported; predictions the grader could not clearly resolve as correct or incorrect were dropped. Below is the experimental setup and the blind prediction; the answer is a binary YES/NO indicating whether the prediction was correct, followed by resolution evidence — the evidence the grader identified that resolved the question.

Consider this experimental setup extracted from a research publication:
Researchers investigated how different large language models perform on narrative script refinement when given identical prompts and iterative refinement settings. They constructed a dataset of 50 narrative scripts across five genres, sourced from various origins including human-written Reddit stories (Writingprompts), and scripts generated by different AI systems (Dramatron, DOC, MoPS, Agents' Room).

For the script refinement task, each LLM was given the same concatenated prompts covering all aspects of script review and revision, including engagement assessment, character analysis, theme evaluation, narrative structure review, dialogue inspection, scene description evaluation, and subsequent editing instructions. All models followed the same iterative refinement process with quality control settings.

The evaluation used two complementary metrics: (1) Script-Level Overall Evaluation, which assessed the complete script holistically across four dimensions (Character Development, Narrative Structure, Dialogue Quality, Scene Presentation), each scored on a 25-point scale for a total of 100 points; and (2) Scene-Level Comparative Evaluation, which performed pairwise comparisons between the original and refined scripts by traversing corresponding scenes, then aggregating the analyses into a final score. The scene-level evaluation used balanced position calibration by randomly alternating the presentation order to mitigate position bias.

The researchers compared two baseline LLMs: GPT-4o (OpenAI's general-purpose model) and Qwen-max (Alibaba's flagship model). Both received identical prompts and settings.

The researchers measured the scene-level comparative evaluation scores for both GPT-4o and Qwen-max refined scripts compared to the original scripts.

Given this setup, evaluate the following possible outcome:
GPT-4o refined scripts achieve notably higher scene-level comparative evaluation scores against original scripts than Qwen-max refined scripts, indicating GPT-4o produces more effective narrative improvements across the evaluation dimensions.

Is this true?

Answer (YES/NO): NO